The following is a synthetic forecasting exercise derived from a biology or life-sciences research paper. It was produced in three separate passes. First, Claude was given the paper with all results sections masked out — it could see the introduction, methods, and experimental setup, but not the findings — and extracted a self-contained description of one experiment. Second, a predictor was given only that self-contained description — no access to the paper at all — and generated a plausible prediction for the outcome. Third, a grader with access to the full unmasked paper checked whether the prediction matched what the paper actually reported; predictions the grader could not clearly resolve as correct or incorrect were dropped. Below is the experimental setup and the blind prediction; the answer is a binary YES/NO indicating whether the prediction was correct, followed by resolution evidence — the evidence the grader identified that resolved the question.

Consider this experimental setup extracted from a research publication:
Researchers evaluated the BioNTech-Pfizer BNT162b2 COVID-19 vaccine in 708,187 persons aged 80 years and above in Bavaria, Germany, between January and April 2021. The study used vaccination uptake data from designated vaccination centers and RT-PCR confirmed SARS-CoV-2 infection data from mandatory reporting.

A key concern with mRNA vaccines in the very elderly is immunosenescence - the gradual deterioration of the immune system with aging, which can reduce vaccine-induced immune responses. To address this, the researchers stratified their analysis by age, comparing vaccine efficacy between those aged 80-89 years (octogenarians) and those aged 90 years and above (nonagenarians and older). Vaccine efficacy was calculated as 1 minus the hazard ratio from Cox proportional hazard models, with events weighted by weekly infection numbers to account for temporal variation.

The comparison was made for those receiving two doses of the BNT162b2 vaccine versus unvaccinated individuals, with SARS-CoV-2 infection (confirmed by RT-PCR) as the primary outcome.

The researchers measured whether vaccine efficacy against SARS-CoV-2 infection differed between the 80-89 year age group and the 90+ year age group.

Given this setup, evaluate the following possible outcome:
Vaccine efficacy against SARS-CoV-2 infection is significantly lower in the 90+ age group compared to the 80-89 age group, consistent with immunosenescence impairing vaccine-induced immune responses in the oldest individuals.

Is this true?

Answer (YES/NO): NO